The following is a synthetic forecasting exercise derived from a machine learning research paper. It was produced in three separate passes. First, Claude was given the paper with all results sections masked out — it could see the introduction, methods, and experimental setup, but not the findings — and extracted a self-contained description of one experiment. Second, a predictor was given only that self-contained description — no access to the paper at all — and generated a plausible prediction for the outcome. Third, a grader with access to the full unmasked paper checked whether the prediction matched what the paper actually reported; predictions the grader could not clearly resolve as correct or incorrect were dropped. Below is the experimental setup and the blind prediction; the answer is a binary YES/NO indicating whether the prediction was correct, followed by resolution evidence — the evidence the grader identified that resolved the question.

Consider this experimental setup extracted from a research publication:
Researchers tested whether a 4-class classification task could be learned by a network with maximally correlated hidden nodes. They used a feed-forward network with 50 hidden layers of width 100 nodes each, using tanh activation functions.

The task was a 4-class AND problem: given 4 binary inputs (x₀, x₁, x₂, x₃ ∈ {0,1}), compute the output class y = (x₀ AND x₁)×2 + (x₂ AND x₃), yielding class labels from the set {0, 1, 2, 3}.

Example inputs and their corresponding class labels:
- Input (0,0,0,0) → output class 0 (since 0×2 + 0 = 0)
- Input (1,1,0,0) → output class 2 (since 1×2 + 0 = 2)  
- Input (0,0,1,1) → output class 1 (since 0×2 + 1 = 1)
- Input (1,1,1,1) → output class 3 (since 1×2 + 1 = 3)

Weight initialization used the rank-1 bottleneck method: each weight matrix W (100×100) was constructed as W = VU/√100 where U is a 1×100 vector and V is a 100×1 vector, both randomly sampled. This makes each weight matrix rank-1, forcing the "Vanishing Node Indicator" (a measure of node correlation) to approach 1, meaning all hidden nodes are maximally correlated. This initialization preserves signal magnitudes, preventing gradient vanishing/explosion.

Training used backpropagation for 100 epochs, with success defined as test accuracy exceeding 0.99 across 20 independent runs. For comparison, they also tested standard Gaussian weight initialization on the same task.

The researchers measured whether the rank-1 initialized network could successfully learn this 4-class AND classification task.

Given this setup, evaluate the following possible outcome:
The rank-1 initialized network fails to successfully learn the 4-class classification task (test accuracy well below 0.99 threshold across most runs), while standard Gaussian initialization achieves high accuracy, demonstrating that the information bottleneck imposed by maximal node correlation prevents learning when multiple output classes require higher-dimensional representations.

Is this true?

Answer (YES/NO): YES